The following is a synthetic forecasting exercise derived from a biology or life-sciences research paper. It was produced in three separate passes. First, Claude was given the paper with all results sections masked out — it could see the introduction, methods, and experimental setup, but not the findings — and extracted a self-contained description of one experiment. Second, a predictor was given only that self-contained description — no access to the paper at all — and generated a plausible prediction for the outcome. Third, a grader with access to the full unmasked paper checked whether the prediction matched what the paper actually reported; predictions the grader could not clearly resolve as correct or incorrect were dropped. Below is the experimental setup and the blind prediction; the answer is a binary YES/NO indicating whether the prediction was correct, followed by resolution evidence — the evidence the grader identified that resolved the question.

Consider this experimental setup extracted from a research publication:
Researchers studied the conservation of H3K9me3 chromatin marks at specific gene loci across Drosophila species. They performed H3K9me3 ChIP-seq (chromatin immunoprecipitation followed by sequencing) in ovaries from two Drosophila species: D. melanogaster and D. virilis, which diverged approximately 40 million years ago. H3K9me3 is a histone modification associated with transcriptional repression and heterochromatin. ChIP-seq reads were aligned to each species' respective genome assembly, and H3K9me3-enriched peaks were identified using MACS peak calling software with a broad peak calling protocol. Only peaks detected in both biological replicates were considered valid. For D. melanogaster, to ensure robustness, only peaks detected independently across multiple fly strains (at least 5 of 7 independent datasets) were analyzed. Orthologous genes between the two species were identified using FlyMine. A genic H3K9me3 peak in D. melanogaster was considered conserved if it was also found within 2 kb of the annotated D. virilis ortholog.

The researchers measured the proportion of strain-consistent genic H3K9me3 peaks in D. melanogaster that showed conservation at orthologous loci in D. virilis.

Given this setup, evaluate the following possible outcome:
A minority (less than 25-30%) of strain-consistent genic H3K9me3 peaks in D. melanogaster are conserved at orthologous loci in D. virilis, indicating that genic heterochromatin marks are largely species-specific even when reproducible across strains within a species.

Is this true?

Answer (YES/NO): NO